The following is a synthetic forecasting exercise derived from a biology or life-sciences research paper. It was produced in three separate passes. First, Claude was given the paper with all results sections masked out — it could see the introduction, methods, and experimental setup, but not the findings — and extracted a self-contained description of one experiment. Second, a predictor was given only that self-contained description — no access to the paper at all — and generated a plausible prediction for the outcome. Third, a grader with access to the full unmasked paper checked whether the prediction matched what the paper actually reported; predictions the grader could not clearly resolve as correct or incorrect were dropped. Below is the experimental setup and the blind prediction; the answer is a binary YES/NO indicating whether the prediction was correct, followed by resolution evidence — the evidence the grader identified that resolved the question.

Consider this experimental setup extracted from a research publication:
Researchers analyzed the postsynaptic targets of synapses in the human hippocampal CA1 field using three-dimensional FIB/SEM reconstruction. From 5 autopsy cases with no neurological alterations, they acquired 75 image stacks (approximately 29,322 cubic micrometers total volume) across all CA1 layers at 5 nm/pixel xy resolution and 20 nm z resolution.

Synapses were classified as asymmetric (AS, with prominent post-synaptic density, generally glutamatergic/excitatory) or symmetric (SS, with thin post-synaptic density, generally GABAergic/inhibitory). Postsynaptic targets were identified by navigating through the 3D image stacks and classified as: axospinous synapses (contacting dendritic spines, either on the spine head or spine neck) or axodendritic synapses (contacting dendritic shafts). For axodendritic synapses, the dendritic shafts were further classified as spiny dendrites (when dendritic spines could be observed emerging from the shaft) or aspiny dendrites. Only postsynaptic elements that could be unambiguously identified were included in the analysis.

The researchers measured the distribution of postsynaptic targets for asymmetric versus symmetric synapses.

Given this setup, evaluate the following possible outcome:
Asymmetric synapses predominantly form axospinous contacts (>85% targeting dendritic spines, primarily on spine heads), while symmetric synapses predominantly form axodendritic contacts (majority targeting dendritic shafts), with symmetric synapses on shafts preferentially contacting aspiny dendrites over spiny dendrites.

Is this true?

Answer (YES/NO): NO